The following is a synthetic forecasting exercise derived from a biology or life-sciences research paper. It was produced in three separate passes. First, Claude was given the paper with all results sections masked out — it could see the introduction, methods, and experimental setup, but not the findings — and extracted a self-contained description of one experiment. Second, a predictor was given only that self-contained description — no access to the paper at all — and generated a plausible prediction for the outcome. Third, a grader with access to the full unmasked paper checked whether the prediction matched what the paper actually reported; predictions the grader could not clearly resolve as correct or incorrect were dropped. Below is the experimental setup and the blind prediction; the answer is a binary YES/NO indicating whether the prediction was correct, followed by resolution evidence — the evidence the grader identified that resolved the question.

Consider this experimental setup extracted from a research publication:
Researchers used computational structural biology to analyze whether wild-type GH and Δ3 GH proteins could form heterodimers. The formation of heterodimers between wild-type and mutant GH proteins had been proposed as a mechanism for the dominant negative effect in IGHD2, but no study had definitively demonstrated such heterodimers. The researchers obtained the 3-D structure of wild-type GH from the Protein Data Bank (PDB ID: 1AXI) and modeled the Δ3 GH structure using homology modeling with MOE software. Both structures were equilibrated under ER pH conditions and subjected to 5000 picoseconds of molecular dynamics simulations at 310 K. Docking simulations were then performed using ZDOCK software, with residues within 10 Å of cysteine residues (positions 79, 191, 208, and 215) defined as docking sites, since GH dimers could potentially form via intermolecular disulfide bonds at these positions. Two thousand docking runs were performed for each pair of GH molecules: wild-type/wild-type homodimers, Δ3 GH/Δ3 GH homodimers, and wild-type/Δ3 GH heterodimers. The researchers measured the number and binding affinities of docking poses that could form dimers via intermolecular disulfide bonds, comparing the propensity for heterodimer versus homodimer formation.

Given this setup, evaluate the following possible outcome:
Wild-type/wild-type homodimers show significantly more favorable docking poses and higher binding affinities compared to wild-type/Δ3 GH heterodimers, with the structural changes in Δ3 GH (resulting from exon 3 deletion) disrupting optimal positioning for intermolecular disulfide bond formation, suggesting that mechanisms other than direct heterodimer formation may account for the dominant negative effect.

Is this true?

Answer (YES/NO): YES